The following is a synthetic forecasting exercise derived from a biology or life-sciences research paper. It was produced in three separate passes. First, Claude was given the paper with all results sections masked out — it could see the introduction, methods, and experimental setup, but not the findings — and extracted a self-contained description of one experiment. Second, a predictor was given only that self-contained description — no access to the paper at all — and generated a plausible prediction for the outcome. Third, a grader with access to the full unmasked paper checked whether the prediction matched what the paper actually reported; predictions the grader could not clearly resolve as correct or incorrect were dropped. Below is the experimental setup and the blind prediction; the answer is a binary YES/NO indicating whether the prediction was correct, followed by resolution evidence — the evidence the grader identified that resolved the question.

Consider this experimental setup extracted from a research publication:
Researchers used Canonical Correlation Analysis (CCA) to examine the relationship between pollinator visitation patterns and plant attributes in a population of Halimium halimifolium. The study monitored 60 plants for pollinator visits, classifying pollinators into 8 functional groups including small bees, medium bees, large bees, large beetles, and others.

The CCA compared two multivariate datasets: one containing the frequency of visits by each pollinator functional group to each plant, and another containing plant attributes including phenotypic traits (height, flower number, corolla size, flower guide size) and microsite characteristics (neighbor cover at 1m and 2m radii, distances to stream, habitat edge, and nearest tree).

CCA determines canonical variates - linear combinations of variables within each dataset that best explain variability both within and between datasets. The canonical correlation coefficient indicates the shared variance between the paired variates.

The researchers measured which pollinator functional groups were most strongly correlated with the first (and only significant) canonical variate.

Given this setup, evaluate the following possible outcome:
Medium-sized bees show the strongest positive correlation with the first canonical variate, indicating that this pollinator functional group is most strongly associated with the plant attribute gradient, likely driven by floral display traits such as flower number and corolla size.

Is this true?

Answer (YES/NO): NO